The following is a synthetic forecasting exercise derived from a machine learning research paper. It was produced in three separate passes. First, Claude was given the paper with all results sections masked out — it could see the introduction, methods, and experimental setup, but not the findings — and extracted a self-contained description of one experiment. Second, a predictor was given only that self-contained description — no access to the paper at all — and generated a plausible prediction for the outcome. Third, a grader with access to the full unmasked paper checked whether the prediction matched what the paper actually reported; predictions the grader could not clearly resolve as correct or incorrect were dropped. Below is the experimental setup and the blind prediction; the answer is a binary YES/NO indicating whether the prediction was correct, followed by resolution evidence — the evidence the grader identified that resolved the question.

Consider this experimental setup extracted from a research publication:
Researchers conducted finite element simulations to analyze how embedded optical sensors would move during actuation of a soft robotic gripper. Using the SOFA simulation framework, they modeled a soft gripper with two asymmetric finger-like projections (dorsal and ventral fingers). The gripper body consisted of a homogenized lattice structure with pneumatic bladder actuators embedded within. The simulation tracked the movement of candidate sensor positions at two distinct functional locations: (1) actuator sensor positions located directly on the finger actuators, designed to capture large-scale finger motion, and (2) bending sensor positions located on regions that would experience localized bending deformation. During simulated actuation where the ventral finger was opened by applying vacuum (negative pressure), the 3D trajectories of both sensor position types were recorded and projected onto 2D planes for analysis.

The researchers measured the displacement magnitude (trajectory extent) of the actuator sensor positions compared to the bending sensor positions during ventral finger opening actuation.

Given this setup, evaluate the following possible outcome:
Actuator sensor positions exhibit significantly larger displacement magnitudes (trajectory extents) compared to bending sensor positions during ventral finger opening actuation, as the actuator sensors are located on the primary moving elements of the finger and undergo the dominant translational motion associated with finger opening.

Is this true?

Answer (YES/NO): YES